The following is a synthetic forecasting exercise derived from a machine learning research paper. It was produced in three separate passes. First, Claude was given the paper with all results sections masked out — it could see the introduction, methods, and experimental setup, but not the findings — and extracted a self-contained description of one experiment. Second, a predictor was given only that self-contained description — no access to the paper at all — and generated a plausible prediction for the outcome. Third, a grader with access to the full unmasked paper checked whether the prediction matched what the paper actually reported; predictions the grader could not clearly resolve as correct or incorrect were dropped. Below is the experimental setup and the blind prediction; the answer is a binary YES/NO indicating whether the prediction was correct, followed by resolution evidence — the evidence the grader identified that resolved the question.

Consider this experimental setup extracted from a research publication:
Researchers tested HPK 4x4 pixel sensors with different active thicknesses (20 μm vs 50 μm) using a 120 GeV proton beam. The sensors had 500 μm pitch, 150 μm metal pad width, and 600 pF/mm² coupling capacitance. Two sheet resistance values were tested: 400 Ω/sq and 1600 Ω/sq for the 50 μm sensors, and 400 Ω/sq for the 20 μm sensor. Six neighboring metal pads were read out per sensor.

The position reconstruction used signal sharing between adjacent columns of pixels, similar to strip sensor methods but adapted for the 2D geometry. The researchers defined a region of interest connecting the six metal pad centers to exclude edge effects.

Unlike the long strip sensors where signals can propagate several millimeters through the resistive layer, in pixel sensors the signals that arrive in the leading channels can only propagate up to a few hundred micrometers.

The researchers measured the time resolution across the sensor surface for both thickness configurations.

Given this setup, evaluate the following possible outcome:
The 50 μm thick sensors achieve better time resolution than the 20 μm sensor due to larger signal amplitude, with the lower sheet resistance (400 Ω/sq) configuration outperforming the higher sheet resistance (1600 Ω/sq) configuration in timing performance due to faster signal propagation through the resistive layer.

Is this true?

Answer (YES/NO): NO